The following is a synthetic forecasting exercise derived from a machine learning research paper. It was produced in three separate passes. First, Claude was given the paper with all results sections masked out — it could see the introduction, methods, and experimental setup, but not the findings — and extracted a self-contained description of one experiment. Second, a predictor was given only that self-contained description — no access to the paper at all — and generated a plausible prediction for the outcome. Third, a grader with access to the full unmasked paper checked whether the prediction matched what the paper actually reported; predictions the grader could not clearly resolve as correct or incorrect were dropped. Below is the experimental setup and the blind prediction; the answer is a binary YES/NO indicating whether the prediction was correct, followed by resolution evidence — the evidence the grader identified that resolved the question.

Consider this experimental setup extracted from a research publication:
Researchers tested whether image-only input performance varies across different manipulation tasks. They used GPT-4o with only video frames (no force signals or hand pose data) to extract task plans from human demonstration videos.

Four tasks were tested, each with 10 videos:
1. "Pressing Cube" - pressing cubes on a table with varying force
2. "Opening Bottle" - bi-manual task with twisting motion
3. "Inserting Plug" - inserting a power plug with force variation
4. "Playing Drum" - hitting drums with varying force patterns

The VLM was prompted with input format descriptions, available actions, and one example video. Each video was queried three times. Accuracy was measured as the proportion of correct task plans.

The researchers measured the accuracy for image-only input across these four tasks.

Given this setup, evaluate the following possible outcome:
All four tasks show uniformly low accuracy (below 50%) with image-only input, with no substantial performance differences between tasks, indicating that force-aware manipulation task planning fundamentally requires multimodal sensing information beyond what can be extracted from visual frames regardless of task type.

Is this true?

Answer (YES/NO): YES